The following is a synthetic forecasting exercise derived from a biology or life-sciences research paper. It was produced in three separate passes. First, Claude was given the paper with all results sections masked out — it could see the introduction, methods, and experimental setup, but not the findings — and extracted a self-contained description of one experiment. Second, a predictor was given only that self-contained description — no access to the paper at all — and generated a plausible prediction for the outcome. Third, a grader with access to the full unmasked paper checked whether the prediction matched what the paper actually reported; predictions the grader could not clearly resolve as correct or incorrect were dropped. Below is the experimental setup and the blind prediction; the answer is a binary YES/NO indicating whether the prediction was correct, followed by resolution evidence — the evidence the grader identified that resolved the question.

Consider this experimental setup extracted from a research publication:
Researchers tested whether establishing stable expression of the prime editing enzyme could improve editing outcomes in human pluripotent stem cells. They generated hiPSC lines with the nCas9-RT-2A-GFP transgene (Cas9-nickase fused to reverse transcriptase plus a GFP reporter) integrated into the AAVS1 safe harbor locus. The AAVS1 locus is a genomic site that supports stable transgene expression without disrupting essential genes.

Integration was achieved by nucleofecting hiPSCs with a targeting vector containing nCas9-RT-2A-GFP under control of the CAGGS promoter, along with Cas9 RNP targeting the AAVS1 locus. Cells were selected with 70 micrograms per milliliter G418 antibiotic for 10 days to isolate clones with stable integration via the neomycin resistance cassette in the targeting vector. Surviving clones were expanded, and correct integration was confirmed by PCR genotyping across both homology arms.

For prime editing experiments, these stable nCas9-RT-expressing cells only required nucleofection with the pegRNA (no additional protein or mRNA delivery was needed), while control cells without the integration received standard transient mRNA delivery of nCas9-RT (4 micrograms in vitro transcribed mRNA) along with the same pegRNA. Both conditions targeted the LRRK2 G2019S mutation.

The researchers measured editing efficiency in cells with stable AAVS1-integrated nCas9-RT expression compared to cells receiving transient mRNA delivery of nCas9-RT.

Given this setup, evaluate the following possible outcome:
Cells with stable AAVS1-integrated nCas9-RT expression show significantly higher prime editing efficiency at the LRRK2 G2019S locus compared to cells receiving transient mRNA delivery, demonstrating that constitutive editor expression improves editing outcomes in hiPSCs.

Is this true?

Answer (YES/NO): NO